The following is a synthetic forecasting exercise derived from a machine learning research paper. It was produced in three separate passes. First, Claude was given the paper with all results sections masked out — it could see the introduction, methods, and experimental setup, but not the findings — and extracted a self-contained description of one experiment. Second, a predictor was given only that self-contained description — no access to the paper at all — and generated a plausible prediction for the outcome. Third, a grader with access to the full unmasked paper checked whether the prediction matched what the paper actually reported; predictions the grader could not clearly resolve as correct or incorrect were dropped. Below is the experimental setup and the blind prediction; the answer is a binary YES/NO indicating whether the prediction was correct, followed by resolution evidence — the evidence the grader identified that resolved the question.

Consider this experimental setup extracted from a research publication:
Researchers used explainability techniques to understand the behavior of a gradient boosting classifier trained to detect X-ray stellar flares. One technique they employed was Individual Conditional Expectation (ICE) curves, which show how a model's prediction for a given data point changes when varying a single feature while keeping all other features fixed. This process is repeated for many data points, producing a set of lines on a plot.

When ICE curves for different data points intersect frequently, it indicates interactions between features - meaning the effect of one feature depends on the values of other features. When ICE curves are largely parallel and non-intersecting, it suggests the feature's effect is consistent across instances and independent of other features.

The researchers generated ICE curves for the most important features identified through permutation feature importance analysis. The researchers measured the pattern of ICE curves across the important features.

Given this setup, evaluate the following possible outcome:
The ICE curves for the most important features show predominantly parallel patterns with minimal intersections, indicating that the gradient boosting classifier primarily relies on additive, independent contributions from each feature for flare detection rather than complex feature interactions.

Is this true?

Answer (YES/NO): YES